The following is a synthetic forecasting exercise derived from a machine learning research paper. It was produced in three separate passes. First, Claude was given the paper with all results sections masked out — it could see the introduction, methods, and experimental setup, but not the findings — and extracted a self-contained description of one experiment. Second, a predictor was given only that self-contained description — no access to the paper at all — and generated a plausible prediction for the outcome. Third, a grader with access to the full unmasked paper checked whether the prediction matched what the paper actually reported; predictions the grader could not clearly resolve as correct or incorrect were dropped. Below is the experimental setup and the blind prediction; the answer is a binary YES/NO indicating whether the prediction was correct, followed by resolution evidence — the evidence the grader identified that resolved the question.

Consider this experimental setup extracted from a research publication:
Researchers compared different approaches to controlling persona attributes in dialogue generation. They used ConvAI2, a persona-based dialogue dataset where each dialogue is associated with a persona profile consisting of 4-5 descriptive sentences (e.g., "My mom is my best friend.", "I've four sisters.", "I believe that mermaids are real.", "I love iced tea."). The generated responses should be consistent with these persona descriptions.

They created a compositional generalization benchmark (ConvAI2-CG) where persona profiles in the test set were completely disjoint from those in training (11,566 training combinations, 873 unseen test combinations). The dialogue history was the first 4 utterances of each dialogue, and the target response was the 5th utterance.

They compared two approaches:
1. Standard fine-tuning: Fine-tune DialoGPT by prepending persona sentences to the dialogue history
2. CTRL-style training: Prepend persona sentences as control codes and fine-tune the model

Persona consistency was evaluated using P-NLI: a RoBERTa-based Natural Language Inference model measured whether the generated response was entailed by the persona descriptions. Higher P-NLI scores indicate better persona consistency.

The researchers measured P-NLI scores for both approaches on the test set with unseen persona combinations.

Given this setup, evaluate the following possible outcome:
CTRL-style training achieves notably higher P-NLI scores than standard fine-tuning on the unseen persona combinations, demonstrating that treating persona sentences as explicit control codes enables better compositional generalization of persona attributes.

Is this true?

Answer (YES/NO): YES